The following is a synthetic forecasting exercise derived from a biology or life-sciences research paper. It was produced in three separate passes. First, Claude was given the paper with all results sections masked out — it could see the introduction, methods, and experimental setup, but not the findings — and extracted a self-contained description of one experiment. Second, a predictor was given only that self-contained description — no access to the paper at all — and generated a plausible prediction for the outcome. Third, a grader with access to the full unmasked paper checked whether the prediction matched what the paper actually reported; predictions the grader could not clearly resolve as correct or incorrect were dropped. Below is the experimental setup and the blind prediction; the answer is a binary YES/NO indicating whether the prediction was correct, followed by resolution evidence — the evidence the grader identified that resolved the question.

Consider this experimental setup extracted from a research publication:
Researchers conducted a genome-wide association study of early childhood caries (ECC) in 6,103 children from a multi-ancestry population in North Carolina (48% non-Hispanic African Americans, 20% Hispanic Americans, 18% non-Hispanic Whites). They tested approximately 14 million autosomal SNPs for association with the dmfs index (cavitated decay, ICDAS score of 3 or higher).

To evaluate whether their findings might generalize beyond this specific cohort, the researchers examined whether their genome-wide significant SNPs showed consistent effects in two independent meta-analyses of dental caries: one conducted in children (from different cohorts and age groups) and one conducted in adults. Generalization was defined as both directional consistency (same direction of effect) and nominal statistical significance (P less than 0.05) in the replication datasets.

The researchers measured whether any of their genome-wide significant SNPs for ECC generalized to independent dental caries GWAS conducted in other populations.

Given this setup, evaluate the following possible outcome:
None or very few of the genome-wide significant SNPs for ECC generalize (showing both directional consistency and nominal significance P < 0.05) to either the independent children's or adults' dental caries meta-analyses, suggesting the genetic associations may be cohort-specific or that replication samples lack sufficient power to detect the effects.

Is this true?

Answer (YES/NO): YES